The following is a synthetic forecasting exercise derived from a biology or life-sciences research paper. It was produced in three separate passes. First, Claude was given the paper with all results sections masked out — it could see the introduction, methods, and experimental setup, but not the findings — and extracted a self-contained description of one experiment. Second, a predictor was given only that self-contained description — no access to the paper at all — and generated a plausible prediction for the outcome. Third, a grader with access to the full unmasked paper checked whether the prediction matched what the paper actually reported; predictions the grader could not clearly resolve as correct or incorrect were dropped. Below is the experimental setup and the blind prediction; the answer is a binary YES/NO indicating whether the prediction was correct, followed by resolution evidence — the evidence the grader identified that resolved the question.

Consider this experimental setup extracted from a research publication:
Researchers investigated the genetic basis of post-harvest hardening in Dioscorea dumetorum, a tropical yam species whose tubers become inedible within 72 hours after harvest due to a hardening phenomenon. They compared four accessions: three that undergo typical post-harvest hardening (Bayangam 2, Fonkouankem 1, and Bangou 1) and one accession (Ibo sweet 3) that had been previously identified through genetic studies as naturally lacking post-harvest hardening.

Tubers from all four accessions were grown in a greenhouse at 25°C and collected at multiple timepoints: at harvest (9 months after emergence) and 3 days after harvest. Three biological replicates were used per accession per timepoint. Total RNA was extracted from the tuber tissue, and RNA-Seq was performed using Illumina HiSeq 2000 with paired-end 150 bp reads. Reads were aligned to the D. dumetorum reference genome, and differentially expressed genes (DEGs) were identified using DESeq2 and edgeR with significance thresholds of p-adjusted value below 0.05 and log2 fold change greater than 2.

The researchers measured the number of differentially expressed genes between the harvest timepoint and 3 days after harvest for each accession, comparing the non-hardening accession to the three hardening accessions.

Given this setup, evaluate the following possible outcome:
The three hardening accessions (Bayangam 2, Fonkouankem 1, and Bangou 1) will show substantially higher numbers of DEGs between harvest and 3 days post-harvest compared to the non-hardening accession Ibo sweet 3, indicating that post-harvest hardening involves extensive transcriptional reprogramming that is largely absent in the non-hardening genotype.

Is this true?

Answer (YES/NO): YES